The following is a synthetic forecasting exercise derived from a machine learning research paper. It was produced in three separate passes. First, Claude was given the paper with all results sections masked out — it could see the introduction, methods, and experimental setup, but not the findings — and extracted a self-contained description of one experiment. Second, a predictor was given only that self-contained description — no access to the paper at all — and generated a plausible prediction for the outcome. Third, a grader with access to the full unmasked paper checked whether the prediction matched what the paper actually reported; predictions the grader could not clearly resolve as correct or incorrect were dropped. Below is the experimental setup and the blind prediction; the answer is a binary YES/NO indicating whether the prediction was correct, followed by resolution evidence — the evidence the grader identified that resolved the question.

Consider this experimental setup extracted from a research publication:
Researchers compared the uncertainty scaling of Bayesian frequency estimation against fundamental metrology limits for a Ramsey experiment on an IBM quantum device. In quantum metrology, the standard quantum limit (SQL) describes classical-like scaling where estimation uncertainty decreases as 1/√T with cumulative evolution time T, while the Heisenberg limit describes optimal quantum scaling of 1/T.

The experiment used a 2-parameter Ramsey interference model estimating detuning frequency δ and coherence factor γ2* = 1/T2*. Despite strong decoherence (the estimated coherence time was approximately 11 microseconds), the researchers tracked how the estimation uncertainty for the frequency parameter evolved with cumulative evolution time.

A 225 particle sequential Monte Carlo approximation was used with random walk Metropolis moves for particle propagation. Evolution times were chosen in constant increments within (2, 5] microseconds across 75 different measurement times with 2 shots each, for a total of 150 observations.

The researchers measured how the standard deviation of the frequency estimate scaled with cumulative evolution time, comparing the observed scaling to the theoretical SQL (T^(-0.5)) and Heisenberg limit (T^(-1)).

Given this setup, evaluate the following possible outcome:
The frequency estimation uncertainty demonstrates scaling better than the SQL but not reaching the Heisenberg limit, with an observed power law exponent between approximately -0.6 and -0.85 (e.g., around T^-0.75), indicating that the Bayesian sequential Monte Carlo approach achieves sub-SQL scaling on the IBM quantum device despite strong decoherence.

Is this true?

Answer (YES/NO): YES